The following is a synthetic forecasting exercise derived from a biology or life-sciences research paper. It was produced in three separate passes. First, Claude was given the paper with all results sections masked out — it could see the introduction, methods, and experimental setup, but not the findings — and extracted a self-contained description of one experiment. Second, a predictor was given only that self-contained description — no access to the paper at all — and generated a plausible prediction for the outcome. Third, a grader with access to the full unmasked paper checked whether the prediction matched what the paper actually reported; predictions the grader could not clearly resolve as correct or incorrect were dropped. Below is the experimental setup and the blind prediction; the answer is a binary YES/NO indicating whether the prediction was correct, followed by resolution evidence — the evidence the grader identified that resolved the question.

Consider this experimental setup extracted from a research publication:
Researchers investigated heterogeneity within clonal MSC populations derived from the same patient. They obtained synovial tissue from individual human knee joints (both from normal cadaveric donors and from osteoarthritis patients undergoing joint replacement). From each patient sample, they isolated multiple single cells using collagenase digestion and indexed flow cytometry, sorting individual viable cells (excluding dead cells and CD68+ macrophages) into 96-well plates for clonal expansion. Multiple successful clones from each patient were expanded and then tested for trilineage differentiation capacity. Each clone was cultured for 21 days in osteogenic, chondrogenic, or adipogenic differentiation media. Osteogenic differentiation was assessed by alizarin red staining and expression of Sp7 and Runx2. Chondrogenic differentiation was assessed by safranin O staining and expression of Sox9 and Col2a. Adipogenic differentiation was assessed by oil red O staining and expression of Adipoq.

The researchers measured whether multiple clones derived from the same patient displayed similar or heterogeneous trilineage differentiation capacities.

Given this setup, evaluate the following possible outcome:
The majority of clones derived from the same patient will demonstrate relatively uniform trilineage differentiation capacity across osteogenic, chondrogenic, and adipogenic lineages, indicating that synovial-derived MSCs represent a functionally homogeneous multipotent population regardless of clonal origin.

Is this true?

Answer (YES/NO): NO